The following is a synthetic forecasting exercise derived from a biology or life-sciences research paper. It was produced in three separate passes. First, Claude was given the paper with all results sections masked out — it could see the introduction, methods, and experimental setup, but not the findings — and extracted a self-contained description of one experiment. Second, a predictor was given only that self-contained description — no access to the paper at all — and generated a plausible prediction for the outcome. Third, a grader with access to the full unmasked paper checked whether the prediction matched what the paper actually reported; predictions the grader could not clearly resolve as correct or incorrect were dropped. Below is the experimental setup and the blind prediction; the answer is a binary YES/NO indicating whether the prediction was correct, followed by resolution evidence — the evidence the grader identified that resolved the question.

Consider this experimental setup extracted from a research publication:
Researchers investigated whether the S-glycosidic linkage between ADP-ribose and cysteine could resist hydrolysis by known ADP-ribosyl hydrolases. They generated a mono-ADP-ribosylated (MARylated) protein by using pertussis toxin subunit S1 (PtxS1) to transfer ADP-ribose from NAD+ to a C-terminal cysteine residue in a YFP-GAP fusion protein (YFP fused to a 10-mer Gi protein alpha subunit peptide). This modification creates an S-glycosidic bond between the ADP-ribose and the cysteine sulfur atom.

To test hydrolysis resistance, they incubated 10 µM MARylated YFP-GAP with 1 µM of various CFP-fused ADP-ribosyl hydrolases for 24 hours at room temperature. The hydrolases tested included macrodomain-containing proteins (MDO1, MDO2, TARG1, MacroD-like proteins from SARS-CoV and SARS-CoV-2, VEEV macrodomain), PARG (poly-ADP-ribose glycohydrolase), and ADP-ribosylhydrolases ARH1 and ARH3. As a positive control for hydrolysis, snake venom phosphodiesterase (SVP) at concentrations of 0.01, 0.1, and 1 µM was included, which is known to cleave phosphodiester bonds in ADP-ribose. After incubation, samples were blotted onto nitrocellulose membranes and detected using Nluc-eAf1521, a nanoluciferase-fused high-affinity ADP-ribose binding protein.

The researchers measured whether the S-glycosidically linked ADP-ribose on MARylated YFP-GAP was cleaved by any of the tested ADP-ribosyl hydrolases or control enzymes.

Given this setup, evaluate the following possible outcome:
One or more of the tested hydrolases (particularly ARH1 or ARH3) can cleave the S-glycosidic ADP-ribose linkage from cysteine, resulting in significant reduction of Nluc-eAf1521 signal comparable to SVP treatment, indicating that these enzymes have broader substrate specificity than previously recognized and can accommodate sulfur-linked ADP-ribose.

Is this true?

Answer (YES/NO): NO